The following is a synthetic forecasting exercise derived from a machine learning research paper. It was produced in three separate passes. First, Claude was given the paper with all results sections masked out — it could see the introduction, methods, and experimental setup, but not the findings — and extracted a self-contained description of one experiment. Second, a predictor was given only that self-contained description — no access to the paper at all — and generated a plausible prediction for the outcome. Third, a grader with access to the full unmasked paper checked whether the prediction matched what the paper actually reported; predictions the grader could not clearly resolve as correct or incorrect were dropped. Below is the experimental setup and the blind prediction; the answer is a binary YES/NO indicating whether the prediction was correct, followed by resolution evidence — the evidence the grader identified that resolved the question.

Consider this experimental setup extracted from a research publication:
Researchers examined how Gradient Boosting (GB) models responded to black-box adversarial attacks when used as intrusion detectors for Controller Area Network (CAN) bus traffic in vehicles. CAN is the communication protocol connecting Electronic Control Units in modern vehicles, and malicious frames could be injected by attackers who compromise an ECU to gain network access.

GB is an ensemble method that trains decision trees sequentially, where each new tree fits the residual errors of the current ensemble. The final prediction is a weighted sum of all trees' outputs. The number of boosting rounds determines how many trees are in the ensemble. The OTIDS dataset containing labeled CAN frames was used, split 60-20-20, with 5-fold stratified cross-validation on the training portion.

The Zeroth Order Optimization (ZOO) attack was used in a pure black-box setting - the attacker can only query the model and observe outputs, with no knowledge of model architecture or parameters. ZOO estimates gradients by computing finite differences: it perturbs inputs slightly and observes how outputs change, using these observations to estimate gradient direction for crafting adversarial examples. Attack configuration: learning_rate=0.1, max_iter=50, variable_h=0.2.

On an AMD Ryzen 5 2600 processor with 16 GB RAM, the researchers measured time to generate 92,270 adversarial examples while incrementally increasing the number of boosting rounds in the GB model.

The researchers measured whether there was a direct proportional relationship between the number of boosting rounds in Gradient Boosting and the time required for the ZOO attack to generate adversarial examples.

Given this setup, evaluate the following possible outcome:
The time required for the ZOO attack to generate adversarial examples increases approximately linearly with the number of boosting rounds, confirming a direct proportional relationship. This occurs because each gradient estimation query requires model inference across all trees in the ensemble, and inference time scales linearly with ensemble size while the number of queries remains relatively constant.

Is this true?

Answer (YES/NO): YES